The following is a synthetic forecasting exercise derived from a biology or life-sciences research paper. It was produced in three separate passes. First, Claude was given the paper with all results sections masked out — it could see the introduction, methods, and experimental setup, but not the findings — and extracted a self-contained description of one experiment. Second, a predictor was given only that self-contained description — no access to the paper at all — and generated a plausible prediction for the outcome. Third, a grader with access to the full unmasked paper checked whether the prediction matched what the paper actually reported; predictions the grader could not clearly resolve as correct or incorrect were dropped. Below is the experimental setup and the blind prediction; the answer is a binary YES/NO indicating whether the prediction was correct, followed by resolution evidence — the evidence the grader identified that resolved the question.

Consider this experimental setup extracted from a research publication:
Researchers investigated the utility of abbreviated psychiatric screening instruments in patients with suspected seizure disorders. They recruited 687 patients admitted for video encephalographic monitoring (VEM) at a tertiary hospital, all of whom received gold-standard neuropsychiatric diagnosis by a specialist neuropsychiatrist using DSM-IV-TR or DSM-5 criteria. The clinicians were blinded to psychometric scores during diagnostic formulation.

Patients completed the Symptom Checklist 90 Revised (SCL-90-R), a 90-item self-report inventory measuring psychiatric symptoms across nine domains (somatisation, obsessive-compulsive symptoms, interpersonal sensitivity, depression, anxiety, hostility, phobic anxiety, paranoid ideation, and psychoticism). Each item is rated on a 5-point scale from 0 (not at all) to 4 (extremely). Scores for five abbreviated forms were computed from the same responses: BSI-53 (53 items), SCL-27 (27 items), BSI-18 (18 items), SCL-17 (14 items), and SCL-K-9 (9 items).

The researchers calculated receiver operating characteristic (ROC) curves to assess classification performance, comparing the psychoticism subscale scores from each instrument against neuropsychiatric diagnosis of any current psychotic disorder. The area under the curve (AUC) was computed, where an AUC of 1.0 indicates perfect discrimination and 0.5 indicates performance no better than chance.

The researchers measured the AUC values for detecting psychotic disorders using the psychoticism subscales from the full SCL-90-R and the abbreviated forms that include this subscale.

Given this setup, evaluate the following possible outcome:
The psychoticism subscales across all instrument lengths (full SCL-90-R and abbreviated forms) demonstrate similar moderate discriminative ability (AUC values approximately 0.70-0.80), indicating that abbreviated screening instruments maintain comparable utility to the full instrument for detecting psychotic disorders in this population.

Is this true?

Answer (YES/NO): NO